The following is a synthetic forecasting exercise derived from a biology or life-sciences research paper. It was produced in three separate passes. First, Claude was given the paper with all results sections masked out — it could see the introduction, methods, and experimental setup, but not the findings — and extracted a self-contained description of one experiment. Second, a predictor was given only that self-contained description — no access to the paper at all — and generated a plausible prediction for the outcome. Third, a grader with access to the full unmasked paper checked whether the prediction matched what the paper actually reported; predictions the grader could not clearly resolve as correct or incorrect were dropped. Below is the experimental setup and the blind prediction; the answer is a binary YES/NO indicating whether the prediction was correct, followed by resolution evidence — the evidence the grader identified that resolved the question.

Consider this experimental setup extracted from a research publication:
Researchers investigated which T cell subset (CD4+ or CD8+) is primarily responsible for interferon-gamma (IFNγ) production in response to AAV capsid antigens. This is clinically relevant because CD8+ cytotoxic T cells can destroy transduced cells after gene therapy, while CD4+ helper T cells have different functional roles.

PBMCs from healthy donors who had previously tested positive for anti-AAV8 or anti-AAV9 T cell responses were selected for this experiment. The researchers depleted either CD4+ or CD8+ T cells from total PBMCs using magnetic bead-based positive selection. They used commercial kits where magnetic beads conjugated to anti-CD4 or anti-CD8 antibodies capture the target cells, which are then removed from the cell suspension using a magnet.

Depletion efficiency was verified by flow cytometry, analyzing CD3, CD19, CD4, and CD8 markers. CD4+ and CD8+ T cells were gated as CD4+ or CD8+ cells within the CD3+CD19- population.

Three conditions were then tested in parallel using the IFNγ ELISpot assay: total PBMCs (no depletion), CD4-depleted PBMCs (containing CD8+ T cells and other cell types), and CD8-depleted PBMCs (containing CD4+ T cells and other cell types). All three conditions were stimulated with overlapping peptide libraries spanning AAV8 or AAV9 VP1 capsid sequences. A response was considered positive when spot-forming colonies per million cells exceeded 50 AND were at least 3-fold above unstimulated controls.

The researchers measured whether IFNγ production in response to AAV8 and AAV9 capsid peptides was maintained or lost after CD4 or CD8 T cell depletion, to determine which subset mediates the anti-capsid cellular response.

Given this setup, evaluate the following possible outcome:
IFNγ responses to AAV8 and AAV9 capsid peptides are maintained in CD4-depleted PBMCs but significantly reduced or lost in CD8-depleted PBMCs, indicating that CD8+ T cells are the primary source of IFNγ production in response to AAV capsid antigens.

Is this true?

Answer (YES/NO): YES